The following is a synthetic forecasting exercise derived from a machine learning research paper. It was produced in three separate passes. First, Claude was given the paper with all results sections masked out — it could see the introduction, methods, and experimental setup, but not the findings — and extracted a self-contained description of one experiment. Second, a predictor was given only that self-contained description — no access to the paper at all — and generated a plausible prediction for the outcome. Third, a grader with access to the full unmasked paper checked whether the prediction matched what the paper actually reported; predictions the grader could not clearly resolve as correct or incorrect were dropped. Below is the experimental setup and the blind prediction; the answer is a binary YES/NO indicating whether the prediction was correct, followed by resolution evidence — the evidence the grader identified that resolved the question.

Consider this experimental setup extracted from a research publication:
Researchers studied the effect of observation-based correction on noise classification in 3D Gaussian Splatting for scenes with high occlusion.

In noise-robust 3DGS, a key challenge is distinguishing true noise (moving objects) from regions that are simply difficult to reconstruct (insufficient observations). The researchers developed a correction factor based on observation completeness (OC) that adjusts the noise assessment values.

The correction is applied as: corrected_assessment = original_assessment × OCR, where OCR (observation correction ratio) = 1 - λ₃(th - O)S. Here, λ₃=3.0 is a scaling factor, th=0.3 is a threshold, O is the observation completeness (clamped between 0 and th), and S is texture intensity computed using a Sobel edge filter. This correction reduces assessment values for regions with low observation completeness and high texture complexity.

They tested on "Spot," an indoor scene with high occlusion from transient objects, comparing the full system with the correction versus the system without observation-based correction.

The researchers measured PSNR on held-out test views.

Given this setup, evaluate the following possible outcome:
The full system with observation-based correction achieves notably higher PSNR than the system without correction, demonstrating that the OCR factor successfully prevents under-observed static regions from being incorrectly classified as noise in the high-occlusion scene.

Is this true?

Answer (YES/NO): YES